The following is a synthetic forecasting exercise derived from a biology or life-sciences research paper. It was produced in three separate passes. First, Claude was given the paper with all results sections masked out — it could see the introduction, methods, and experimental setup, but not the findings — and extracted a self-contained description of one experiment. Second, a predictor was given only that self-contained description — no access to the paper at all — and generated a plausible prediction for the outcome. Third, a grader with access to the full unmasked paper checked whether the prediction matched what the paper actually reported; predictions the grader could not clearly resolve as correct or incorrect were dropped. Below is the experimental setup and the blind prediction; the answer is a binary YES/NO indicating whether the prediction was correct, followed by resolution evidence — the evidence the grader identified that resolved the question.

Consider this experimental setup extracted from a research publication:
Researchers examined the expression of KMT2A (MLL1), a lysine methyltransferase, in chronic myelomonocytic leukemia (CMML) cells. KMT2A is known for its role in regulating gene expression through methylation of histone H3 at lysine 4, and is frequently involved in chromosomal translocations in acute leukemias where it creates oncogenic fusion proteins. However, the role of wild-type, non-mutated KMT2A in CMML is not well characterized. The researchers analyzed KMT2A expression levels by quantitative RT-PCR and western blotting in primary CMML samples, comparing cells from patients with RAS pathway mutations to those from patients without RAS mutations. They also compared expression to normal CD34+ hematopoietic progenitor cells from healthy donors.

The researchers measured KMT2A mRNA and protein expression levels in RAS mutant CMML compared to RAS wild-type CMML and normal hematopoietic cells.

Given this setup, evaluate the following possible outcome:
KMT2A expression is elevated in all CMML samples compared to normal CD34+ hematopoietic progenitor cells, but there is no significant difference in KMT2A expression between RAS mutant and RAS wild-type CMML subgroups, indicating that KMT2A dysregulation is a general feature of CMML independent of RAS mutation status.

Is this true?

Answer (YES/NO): NO